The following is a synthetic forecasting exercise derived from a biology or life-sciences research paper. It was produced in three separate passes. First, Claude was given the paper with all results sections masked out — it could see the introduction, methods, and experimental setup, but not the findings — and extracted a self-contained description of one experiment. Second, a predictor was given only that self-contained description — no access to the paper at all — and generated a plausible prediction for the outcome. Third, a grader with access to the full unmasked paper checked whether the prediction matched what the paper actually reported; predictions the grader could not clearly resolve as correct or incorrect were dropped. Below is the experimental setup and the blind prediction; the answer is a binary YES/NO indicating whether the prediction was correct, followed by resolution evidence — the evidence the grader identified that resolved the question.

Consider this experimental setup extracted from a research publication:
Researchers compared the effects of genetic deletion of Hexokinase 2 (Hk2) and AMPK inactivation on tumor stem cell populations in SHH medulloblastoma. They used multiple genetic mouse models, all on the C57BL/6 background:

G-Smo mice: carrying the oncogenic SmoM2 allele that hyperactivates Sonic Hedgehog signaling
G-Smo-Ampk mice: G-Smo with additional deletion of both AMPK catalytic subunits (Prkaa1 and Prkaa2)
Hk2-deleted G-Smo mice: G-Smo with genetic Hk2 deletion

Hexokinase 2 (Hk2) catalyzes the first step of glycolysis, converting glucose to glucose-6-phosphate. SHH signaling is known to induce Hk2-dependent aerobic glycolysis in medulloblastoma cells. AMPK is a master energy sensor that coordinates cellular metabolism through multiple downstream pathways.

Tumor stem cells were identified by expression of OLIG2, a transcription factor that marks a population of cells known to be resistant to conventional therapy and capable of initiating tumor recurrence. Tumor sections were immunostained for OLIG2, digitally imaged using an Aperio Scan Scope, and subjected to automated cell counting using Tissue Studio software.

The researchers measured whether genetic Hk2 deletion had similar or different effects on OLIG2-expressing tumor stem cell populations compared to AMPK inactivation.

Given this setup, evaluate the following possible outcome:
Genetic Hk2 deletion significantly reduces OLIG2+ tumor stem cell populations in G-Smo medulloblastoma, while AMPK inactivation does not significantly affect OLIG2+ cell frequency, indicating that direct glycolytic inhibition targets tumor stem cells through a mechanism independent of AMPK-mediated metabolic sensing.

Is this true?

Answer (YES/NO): NO